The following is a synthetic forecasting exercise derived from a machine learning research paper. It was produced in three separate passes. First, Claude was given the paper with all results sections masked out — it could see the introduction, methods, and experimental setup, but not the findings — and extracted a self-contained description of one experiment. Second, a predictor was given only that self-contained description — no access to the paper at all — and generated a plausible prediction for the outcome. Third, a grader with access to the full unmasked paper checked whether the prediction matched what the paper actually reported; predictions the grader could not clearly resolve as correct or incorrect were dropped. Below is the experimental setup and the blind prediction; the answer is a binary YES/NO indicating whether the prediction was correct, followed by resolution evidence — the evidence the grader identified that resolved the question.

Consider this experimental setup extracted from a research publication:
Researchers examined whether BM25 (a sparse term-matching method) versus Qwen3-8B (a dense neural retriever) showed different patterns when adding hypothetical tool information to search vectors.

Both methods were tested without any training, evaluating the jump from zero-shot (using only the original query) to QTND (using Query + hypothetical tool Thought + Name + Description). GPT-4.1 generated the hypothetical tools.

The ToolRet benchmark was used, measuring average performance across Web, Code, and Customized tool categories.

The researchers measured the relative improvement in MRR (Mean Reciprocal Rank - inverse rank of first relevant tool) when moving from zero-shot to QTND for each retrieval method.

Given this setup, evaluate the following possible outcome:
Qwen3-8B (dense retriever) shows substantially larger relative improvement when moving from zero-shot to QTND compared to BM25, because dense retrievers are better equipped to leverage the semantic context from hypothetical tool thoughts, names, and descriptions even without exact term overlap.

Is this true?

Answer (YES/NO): NO